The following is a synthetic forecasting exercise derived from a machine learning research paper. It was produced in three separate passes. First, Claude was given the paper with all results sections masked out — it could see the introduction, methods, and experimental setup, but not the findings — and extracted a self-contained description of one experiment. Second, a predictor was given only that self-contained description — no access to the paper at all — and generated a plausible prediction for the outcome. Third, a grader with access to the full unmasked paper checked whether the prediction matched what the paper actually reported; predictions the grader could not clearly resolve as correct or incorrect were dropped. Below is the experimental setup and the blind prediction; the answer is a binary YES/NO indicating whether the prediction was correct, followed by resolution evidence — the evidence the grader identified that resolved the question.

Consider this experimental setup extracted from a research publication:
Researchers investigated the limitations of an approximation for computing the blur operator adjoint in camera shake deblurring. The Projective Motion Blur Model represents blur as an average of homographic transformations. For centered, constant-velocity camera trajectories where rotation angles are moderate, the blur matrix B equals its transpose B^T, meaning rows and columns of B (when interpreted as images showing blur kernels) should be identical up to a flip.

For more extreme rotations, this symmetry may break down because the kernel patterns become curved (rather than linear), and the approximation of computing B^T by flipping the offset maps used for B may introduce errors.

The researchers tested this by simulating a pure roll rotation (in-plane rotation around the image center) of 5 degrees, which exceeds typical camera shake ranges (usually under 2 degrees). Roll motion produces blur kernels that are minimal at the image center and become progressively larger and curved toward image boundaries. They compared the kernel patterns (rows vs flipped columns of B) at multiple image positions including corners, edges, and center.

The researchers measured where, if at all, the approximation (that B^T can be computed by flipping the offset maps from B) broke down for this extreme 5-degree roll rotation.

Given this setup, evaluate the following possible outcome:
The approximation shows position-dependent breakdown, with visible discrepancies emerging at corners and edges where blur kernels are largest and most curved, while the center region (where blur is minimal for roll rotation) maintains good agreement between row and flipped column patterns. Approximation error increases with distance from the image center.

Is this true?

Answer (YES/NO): YES